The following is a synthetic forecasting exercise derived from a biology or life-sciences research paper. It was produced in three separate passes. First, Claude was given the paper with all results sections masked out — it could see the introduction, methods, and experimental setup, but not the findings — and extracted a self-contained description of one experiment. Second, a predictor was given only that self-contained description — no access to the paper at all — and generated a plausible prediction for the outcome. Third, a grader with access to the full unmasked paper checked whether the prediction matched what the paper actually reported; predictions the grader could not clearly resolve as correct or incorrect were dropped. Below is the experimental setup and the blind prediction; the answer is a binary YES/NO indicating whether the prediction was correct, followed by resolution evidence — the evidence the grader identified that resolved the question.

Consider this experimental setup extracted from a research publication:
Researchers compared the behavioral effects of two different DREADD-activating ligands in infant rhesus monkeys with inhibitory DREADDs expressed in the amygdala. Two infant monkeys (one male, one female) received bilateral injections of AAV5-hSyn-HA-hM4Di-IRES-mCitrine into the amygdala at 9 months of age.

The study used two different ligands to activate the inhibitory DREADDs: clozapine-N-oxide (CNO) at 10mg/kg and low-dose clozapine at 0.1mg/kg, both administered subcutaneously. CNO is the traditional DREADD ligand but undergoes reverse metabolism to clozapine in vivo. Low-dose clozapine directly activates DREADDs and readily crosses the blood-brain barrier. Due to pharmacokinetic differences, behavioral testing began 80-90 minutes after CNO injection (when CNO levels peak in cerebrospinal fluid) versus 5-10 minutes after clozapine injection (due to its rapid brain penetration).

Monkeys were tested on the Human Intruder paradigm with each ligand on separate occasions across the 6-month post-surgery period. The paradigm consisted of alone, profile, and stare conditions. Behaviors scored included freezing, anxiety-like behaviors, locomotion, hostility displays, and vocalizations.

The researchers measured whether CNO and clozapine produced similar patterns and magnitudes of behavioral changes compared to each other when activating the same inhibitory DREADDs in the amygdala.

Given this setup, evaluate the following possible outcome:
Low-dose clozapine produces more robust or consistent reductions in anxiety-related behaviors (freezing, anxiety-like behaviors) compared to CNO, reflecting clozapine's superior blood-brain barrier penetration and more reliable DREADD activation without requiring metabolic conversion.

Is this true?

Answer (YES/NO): NO